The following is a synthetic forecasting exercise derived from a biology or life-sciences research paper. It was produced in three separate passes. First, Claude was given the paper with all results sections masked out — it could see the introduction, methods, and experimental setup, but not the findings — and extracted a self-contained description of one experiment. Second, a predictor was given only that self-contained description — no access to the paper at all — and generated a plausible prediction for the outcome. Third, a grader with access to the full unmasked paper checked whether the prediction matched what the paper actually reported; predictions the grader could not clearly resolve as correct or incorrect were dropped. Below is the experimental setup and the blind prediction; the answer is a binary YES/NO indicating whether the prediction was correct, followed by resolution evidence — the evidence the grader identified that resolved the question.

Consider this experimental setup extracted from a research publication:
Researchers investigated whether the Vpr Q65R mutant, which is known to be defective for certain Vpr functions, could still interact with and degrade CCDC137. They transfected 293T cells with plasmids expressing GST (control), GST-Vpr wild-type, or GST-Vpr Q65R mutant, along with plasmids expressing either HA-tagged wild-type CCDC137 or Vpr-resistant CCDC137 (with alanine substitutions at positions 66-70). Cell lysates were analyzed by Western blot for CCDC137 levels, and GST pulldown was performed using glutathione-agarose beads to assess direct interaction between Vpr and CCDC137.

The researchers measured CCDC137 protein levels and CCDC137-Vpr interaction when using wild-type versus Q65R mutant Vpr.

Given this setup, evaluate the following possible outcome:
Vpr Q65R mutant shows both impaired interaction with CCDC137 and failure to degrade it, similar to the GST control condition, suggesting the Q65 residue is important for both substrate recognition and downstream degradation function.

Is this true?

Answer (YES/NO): YES